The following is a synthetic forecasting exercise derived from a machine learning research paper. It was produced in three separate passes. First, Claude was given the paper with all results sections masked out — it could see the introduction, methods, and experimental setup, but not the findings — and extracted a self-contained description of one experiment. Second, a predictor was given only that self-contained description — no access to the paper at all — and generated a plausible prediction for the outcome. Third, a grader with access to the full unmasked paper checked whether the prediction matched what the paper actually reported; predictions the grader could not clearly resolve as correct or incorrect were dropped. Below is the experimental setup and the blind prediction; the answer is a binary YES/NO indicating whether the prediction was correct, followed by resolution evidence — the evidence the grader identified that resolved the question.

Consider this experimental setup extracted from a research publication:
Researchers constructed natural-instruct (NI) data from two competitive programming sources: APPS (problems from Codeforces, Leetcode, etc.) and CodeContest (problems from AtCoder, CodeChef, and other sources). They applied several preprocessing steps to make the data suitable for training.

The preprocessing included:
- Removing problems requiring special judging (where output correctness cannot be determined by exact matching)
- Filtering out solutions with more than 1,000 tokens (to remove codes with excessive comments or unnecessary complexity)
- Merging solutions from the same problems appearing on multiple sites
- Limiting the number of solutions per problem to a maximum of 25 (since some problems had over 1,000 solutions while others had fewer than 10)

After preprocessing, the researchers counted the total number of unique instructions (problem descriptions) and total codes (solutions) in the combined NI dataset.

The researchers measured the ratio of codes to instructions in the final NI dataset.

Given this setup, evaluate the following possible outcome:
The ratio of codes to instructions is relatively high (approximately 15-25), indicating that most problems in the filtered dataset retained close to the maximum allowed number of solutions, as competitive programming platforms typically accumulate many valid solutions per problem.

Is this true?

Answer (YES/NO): YES